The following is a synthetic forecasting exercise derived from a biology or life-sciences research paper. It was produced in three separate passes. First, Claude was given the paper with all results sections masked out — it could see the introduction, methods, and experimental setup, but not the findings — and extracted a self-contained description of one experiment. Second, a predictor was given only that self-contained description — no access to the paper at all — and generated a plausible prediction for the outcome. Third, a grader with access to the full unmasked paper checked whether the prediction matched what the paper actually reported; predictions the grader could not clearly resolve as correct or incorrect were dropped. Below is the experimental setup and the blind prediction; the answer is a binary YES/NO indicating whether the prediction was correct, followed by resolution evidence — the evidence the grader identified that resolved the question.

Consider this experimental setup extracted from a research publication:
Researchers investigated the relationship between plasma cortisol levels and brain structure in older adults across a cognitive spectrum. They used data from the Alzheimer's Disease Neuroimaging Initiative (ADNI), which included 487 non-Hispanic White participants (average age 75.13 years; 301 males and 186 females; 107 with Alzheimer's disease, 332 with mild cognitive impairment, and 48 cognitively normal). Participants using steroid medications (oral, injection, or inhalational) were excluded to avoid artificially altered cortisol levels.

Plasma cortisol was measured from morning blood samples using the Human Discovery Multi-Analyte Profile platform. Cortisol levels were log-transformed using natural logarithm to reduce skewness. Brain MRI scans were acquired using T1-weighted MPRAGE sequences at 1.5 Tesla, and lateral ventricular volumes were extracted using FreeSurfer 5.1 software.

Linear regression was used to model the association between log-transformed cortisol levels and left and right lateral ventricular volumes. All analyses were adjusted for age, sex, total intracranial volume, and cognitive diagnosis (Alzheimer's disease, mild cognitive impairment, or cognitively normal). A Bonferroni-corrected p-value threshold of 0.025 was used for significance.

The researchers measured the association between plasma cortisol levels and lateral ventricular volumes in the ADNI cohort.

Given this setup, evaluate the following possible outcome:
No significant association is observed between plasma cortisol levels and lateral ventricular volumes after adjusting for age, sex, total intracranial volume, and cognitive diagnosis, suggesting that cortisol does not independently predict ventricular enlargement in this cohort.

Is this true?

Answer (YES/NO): NO